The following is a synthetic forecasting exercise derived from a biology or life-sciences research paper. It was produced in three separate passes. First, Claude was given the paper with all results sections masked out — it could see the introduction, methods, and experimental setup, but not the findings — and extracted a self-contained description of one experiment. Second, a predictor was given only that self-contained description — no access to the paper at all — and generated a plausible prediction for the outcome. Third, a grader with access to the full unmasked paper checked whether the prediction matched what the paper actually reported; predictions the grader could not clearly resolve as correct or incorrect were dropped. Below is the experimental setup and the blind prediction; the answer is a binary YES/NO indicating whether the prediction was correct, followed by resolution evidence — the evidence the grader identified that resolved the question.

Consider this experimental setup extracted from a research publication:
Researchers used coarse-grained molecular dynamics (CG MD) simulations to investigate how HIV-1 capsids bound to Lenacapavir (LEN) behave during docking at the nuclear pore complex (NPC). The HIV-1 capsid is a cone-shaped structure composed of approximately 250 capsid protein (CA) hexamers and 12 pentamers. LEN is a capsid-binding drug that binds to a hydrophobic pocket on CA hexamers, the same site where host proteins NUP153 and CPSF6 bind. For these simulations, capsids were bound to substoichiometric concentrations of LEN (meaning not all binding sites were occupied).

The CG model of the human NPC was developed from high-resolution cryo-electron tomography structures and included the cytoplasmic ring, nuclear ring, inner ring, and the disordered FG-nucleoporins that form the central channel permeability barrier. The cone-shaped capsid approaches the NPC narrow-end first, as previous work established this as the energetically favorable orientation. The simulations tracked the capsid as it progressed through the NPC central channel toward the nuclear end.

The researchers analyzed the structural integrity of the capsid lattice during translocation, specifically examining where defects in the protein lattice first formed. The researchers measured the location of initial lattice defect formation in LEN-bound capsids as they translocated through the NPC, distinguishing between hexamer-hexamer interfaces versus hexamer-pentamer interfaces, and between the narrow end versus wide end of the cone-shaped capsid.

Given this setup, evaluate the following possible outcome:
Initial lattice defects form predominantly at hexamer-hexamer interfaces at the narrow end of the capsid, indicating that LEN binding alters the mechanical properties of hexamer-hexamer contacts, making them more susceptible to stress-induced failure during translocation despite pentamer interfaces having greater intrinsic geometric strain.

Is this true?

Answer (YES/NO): NO